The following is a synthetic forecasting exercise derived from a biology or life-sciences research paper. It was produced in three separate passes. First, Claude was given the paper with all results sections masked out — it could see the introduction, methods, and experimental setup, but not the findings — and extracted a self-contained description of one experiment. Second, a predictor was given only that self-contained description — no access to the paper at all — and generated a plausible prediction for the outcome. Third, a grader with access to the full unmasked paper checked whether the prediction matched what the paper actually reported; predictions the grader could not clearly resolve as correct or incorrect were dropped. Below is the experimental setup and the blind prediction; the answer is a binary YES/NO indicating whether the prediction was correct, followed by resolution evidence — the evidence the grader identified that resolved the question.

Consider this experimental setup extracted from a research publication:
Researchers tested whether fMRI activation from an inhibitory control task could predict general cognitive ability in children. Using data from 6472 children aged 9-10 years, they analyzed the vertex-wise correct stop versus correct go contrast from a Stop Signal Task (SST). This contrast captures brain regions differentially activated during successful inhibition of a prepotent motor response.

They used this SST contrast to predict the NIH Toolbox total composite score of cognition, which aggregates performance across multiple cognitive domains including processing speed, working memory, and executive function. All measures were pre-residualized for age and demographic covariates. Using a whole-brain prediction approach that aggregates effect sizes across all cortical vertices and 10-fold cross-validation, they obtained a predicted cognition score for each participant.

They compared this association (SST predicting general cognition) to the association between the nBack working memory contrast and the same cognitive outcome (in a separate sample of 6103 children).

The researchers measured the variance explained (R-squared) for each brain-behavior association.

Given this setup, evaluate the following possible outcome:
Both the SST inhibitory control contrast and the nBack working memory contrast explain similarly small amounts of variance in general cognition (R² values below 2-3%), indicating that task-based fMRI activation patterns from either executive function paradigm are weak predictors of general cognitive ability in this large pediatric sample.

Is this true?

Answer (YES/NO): NO